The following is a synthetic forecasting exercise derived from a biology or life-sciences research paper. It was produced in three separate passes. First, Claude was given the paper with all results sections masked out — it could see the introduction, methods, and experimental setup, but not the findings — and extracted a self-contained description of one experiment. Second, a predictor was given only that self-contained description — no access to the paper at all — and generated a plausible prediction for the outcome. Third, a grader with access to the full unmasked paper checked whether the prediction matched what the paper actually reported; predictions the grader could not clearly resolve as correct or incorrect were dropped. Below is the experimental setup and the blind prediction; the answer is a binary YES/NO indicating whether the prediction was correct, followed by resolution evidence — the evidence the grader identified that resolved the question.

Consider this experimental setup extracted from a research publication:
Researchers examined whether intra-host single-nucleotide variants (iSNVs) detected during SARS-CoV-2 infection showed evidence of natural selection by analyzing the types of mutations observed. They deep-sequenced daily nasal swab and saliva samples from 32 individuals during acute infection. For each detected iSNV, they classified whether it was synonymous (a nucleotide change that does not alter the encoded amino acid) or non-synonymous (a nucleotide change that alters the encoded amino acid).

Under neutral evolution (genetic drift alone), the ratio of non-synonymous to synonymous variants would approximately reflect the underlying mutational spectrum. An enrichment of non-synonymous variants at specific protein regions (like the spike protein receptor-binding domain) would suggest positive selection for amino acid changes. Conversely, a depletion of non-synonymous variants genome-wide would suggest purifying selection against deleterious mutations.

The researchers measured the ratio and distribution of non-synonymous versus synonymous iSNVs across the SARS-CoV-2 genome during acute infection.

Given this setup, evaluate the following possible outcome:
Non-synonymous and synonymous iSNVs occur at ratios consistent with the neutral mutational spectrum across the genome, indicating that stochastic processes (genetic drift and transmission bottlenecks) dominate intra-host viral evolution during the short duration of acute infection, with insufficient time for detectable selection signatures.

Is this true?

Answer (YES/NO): NO